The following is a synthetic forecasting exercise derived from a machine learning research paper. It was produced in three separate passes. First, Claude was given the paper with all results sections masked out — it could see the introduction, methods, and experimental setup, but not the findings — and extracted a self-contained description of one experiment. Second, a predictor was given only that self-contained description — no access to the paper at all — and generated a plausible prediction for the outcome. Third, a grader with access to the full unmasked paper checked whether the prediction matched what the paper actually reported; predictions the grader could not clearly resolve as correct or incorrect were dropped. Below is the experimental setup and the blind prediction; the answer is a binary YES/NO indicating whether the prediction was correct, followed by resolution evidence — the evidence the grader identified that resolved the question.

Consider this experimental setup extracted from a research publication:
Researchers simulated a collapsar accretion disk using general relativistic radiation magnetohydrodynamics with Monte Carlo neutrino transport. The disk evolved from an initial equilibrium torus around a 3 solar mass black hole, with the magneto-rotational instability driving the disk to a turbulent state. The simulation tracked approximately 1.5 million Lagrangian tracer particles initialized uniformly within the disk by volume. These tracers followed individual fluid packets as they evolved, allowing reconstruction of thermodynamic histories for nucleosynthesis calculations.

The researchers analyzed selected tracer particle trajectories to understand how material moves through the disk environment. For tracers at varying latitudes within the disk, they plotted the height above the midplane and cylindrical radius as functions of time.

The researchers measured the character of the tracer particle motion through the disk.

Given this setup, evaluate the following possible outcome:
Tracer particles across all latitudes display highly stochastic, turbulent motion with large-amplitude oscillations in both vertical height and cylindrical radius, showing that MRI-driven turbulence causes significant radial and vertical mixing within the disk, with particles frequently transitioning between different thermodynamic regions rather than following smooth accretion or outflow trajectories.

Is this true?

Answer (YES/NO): YES